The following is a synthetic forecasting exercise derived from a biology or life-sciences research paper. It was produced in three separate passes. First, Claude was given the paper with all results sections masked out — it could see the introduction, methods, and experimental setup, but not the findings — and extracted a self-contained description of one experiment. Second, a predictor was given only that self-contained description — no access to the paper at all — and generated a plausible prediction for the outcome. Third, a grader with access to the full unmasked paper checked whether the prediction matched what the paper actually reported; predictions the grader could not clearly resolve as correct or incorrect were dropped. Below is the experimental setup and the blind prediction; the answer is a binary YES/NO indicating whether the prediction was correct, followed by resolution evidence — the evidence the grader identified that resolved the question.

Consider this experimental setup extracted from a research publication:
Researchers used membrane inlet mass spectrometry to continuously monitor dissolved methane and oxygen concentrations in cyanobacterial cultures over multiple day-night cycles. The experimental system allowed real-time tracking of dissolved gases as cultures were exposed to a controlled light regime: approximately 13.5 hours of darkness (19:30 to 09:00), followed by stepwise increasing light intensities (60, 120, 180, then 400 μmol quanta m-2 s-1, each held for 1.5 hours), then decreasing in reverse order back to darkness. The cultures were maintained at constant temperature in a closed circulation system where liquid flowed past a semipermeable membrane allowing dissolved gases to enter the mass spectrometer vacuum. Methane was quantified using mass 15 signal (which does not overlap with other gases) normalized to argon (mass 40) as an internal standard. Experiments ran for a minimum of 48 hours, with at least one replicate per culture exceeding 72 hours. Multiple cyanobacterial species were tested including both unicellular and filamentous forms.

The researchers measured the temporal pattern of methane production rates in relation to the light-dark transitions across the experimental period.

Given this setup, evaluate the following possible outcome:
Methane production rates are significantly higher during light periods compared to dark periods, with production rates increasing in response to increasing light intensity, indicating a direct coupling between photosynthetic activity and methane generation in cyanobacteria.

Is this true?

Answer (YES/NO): YES